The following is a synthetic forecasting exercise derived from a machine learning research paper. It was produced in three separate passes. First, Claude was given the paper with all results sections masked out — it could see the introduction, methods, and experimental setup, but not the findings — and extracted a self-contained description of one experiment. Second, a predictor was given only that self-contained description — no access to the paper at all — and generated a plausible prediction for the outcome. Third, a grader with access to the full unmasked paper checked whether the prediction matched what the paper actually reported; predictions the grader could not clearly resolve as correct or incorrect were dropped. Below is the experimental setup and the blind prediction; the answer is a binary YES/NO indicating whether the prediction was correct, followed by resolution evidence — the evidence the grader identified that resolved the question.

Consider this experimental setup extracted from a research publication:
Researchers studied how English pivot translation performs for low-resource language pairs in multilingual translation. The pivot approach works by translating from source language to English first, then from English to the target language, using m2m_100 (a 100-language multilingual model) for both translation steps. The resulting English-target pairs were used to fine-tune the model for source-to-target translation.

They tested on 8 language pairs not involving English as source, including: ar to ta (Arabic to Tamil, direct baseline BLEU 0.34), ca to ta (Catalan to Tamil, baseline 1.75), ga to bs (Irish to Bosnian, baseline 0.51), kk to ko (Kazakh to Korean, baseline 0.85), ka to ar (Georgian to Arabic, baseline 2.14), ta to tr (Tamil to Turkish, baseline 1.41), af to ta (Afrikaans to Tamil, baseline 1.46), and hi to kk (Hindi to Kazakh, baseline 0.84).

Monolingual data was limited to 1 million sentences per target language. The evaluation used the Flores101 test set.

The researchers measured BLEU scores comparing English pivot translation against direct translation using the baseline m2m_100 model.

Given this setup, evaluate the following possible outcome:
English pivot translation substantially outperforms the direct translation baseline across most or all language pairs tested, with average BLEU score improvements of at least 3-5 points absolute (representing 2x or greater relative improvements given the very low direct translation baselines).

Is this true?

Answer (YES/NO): NO